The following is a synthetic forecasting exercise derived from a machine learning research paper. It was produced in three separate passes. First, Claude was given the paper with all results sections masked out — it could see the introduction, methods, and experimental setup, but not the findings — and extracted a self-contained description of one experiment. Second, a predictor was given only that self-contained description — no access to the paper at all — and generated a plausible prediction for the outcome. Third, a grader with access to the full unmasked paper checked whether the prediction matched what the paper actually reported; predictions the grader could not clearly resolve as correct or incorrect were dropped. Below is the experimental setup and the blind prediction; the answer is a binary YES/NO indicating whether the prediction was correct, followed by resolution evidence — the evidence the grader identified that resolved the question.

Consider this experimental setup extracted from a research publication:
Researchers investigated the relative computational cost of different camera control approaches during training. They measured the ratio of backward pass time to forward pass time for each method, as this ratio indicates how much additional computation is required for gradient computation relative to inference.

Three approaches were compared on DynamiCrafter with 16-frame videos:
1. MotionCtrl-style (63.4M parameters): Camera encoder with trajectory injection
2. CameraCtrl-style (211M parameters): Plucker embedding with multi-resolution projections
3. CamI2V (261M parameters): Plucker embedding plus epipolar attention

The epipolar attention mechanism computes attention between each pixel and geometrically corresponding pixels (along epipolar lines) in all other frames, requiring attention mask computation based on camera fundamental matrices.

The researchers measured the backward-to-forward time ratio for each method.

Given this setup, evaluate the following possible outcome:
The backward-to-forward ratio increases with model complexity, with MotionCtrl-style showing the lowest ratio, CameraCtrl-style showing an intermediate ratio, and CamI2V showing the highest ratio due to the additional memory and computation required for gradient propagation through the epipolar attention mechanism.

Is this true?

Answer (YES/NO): YES